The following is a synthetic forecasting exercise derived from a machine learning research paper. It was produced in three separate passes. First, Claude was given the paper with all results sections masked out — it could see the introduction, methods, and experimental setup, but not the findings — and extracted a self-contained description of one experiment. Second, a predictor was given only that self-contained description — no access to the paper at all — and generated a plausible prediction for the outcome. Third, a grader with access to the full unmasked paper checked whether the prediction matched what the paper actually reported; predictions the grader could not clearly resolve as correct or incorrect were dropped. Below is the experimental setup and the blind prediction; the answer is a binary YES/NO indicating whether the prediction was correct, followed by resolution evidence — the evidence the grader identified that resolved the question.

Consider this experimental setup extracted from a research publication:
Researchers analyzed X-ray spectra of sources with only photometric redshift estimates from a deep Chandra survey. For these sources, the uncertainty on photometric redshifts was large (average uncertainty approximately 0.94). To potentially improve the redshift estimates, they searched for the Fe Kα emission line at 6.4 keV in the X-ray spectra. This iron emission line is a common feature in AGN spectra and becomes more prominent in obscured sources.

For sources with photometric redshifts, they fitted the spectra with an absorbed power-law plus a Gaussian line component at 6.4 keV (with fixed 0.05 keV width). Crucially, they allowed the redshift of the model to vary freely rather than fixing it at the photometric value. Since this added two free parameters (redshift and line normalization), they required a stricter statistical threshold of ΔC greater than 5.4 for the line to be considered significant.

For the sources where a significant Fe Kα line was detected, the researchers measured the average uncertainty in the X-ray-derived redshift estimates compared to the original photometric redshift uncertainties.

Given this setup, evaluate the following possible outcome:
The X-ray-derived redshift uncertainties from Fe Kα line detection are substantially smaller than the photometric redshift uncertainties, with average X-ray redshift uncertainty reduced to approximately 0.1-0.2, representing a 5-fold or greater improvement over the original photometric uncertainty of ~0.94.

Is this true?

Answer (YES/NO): NO